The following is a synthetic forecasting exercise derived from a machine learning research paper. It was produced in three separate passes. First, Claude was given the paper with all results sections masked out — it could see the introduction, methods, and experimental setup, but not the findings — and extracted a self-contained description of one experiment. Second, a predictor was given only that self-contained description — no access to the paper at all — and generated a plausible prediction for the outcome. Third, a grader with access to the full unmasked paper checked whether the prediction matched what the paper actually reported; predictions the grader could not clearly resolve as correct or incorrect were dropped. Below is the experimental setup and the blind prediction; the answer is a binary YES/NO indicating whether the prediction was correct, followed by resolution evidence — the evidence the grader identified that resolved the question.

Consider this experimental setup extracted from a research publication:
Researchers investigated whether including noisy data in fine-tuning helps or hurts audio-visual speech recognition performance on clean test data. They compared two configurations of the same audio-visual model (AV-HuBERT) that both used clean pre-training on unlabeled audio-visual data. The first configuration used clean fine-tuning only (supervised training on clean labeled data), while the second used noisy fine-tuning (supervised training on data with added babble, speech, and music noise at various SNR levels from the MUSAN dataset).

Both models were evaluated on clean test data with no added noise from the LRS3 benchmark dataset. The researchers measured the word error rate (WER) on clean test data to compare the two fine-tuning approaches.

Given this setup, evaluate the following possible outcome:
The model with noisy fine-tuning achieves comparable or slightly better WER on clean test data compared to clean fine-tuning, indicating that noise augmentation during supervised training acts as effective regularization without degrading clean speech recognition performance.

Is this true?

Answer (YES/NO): YES